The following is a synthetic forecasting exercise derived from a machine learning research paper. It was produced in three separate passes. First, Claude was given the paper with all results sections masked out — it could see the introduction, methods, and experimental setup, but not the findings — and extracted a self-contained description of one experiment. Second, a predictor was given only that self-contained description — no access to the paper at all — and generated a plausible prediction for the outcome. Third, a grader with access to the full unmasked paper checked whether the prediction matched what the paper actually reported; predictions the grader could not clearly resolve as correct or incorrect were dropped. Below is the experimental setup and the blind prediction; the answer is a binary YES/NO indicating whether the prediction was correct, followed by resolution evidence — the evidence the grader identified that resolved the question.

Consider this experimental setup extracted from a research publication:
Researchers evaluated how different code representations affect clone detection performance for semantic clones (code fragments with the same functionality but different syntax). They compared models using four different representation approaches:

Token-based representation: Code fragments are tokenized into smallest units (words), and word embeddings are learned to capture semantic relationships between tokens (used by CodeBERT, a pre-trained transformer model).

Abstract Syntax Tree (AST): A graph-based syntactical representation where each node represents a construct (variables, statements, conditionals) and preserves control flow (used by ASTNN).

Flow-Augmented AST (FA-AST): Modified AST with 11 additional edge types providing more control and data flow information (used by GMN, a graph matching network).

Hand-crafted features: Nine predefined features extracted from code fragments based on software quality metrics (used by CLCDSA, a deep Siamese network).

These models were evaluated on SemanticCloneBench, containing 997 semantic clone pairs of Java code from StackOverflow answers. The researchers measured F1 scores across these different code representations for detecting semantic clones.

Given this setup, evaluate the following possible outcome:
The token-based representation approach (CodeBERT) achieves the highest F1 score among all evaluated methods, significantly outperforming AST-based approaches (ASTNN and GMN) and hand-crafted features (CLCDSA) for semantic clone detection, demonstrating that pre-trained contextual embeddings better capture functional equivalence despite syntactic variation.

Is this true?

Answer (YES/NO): NO